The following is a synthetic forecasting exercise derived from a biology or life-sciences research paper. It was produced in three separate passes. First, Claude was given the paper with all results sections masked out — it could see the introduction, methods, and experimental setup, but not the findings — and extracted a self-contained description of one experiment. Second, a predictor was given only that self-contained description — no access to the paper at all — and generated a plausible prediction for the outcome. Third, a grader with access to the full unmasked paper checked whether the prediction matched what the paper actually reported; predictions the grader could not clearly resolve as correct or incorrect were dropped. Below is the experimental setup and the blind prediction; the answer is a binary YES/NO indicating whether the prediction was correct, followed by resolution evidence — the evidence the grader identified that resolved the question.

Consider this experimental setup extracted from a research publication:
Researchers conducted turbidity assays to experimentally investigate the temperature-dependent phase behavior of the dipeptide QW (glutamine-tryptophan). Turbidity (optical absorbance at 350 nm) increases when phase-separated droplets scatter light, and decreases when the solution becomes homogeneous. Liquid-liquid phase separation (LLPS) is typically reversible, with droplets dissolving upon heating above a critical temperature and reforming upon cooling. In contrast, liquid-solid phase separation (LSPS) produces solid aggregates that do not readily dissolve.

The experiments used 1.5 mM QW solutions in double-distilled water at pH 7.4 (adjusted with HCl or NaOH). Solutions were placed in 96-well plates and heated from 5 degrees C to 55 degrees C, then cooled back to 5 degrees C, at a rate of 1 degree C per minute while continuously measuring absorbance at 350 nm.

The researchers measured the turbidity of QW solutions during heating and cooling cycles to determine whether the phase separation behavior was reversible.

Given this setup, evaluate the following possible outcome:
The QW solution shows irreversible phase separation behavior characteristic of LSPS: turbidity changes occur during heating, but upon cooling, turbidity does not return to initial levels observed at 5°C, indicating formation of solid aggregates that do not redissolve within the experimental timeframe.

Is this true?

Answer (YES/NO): NO